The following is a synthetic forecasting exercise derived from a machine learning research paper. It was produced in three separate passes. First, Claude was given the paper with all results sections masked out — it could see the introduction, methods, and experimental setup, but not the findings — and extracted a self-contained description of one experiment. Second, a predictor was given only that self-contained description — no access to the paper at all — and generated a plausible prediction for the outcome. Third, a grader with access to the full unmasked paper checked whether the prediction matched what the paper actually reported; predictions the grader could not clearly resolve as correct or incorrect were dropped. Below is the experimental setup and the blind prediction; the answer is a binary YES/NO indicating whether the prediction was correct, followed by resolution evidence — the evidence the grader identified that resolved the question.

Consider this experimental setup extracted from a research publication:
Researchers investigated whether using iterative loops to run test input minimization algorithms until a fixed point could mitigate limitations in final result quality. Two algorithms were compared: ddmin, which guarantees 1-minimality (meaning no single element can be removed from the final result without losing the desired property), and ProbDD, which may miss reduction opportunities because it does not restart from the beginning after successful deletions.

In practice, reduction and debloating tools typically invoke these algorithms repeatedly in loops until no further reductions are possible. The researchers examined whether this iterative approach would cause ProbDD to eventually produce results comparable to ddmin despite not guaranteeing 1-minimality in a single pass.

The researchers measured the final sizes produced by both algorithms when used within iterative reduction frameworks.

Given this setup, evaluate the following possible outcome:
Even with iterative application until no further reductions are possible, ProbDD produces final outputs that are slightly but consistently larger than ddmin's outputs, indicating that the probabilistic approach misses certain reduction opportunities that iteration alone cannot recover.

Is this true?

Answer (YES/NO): NO